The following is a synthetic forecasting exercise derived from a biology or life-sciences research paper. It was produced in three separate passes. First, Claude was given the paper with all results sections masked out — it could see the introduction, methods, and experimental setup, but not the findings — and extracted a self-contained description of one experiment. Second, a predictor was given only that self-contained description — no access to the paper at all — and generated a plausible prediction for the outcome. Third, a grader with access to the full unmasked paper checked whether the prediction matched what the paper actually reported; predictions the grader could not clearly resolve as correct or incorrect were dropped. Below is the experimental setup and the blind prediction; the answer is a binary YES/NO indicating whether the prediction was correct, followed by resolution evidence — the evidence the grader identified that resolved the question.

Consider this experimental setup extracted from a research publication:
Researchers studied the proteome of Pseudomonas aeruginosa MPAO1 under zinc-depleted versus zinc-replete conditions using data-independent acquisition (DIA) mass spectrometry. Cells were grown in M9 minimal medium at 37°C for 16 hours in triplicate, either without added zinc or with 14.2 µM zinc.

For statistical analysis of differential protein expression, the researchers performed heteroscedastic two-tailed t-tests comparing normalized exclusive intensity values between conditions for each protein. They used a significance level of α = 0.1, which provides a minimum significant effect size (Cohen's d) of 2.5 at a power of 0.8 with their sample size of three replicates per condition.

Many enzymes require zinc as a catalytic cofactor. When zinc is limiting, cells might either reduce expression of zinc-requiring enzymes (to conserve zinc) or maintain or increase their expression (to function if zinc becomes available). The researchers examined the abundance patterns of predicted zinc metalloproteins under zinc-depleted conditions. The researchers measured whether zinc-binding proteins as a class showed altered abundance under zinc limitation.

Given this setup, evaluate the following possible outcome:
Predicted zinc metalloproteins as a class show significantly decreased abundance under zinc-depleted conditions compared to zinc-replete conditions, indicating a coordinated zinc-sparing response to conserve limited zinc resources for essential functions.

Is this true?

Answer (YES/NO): NO